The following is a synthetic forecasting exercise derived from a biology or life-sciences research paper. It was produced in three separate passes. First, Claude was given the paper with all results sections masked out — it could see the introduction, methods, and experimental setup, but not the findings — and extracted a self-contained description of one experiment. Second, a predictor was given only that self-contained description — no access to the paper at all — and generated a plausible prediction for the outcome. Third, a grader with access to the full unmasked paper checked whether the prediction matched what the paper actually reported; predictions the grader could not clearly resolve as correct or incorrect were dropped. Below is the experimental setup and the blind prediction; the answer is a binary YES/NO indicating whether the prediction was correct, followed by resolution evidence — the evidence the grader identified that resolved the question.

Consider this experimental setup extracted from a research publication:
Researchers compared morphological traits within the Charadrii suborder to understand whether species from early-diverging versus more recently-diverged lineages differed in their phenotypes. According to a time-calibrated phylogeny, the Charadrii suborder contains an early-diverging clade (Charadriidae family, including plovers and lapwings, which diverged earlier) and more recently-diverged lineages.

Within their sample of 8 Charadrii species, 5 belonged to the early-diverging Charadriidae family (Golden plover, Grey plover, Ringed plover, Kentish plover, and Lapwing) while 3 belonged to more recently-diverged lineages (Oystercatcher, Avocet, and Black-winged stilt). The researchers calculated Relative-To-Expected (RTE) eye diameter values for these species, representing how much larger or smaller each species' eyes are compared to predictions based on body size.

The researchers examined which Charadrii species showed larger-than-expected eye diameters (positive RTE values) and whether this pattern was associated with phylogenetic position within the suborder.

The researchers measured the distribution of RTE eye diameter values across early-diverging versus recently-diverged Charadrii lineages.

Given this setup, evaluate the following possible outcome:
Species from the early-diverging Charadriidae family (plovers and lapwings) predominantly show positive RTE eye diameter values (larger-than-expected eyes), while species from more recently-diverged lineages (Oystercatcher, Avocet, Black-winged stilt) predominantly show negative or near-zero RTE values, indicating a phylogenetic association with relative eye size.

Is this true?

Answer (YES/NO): YES